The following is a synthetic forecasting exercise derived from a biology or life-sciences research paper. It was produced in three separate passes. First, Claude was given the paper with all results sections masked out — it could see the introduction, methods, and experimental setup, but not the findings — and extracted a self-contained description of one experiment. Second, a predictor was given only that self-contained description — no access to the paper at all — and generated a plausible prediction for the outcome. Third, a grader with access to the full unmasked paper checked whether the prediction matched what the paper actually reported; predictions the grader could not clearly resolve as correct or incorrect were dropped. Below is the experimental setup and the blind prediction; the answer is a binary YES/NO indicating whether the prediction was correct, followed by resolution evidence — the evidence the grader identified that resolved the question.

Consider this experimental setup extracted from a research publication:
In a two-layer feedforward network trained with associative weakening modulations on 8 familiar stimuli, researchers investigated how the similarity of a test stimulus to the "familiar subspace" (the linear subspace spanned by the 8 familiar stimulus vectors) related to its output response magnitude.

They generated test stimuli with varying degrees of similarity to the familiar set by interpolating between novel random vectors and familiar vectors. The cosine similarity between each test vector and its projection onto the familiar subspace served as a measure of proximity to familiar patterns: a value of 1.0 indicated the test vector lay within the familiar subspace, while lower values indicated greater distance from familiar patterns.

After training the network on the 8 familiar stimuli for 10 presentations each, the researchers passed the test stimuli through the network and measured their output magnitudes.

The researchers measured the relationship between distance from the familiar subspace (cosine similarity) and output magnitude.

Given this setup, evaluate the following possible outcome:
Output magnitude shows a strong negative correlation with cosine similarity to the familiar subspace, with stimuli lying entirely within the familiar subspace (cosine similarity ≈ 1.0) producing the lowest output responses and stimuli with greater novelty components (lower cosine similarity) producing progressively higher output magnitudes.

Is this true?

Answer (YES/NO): YES